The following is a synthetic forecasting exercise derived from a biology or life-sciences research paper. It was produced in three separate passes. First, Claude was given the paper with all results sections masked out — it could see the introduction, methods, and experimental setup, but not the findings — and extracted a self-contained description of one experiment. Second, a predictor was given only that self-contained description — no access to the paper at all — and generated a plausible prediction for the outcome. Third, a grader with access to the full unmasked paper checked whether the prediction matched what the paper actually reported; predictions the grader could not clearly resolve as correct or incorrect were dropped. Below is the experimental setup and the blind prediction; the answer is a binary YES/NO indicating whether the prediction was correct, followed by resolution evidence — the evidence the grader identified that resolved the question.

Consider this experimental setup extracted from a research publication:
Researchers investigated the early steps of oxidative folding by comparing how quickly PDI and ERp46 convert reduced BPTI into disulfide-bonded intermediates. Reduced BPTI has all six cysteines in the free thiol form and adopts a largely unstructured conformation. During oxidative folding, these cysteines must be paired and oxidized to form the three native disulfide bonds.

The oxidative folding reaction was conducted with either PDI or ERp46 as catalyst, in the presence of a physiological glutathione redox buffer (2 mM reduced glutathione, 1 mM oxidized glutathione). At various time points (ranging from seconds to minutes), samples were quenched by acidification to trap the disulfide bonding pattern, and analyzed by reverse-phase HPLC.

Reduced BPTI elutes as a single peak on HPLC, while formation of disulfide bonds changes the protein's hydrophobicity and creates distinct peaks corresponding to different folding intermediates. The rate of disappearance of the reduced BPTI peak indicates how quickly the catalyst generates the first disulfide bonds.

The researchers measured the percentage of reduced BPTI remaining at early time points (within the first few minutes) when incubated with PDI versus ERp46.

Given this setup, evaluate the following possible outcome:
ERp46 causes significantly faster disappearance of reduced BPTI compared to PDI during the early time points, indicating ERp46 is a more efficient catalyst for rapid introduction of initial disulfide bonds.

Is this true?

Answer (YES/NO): YES